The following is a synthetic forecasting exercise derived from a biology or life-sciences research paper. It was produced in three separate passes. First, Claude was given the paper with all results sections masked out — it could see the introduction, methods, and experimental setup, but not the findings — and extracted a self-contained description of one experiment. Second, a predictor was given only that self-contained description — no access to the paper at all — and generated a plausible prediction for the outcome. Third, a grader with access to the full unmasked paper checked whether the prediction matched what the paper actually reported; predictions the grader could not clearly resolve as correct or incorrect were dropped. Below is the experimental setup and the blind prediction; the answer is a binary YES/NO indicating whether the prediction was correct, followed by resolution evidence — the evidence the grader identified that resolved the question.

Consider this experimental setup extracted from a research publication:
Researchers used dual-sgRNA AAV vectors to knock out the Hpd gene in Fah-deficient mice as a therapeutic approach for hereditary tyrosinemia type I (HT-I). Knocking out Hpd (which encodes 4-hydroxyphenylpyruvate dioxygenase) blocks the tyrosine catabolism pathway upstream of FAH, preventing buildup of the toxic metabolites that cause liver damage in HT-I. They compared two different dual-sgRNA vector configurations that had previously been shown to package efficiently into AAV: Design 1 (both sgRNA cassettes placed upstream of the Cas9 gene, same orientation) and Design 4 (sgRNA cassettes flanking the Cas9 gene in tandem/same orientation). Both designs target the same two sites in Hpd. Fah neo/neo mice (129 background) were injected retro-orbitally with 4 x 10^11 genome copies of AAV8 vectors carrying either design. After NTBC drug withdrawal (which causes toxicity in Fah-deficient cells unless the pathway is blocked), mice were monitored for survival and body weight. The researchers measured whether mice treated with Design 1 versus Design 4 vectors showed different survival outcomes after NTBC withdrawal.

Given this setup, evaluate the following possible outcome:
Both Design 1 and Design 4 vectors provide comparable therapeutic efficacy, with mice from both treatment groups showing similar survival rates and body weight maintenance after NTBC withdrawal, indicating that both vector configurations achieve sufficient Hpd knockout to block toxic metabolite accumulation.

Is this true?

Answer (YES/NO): YES